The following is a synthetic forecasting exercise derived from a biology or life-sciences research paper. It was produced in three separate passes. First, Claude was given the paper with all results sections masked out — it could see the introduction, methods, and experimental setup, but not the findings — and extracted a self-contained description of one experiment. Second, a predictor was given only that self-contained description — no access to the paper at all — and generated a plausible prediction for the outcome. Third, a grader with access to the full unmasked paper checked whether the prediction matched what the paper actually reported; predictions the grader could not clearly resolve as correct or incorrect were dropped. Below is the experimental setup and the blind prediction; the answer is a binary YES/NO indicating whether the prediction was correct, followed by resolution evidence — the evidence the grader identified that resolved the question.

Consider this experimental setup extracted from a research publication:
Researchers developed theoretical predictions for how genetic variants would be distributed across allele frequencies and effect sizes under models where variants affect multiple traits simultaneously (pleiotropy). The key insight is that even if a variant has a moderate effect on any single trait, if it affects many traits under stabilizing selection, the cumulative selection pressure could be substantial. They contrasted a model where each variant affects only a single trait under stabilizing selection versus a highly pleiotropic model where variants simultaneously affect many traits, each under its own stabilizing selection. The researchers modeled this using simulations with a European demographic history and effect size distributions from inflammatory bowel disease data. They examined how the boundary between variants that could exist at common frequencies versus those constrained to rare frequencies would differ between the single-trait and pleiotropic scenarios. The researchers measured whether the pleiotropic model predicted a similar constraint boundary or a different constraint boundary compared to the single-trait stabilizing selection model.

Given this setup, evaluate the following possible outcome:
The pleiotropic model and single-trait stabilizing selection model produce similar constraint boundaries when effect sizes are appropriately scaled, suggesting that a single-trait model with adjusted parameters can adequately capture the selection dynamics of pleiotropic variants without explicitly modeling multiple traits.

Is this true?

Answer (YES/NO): NO